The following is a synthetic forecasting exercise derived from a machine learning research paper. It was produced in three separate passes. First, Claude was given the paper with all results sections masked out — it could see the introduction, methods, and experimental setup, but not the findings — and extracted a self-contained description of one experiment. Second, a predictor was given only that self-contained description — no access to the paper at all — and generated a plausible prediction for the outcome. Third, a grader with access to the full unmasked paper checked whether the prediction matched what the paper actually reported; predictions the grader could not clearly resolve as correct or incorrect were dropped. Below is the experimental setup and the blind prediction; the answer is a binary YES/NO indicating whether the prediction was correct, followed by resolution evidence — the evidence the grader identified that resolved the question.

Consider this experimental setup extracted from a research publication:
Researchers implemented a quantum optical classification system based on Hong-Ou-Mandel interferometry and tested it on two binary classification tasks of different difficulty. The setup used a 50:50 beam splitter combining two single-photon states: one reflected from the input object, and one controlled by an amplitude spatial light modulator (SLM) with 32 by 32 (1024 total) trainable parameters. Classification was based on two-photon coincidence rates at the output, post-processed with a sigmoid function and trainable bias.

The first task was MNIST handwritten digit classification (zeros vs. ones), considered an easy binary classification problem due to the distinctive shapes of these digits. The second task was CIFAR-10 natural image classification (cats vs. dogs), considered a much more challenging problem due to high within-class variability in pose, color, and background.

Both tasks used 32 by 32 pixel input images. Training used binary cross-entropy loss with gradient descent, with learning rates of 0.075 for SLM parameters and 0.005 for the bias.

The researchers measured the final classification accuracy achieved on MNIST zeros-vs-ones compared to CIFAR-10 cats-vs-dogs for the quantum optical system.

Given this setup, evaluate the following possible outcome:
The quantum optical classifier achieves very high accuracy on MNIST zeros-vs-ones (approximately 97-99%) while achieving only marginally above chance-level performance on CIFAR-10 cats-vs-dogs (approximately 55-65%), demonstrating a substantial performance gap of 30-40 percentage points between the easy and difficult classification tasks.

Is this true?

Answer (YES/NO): NO